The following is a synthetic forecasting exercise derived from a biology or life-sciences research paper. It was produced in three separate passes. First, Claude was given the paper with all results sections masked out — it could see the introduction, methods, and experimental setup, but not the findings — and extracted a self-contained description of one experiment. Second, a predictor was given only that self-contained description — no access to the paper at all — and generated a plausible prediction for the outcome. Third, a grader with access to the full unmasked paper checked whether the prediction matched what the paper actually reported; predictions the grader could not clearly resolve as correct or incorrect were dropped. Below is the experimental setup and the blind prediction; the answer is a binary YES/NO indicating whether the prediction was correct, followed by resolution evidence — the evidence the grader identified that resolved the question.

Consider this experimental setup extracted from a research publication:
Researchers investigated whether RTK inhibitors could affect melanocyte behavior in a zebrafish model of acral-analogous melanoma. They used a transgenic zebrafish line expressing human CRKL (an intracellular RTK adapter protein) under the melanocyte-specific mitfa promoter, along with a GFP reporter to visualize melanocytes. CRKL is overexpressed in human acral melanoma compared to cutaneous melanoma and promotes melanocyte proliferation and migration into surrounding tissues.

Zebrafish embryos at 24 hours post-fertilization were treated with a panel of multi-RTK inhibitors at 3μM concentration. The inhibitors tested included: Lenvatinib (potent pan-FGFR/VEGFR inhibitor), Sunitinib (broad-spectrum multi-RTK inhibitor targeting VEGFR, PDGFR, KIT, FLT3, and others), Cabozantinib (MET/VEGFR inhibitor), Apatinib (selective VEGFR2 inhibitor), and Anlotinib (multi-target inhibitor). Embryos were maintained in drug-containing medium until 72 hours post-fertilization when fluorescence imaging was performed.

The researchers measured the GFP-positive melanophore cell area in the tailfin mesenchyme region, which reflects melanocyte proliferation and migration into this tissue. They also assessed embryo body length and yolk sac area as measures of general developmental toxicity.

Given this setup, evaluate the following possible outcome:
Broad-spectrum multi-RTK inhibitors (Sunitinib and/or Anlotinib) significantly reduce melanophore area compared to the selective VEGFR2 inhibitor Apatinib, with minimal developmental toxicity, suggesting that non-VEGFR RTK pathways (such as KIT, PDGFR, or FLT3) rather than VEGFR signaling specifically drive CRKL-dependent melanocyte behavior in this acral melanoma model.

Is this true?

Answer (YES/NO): NO